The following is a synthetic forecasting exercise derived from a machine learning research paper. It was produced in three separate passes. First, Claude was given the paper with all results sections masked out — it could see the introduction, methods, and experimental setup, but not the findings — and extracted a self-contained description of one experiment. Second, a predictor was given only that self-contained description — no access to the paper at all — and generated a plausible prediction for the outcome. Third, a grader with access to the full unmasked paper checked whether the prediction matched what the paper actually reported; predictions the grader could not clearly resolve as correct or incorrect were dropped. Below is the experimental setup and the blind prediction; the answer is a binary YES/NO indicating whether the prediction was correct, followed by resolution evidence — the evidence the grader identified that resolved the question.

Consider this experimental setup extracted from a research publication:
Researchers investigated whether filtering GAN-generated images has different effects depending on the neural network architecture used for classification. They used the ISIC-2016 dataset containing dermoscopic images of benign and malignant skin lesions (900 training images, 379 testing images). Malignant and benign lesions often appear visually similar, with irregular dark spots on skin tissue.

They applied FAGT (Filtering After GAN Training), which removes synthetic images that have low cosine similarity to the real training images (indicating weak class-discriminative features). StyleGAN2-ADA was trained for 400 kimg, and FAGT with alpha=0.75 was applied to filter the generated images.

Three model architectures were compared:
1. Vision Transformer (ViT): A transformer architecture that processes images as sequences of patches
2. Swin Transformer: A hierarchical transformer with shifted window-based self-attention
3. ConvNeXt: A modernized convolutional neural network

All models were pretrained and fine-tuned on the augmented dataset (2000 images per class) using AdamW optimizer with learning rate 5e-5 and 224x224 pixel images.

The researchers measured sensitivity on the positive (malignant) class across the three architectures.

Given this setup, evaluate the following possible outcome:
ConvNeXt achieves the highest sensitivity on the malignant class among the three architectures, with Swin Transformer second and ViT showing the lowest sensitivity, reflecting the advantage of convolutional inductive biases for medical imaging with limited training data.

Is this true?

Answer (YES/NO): NO